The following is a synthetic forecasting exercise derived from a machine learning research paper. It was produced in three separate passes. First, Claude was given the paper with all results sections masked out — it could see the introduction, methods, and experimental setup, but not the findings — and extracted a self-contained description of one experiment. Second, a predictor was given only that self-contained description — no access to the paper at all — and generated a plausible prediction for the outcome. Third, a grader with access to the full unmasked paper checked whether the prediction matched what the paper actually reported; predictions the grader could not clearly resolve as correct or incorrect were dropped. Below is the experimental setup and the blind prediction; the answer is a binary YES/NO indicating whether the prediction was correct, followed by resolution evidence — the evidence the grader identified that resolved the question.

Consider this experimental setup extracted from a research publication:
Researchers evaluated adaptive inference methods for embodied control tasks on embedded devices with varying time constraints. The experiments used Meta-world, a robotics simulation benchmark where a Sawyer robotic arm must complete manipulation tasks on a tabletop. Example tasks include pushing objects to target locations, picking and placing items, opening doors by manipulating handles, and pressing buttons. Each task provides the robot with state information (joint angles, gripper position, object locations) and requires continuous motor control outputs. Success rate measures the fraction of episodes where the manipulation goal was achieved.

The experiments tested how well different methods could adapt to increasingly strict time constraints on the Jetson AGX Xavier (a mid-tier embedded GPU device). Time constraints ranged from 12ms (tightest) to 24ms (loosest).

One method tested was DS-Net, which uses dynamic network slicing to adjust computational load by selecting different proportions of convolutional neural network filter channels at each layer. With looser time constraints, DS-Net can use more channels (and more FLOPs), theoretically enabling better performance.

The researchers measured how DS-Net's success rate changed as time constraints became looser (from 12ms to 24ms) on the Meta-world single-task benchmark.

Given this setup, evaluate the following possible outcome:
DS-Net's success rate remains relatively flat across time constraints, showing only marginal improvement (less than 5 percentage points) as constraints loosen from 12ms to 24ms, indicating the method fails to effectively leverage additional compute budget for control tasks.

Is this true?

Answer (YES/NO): YES